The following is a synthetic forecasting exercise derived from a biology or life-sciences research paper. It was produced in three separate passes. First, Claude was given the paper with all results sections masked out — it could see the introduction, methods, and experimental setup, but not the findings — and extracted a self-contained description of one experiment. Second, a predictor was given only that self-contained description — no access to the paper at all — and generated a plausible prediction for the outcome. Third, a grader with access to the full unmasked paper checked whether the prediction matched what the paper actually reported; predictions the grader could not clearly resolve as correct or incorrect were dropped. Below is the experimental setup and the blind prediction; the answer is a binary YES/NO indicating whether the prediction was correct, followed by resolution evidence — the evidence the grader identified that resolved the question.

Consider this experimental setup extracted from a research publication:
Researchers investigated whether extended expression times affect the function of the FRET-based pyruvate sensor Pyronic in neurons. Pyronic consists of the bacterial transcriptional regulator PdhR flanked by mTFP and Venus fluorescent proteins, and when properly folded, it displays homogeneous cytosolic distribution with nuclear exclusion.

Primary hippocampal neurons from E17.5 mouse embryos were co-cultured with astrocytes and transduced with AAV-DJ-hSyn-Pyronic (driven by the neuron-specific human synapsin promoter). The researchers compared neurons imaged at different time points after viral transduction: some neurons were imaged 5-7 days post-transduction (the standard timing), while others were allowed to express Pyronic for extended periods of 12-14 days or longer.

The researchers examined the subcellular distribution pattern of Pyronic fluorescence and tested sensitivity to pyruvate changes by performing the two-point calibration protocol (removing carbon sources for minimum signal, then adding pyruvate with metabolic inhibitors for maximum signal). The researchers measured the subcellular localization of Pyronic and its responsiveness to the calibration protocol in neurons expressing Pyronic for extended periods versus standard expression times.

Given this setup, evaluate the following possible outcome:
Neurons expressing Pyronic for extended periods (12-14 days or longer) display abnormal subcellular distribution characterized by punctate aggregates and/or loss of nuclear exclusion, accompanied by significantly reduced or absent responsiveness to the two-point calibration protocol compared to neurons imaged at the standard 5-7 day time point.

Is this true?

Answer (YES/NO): YES